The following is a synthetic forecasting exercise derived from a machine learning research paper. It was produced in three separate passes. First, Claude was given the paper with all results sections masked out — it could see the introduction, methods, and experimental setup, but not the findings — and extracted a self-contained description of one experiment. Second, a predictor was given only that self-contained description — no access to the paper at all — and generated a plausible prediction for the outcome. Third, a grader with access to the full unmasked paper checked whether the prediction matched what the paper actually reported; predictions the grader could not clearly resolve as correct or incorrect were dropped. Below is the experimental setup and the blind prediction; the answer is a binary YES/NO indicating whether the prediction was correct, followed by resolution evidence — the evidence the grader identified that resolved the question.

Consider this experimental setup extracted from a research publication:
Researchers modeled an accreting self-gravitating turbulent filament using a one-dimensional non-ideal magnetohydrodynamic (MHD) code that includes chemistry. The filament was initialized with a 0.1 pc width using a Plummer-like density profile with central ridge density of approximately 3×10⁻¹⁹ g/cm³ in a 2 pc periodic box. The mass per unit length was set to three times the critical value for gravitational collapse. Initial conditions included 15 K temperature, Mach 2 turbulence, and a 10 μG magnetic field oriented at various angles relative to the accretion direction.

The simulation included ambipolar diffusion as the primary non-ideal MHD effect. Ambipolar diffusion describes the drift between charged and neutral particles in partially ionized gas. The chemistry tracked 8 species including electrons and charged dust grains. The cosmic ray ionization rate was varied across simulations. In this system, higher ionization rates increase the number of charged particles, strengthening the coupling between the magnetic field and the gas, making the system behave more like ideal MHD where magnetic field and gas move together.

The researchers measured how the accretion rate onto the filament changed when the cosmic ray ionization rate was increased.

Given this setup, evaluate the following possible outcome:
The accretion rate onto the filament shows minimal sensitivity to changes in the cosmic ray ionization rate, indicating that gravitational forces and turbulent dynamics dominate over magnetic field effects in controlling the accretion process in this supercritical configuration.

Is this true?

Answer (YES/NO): NO